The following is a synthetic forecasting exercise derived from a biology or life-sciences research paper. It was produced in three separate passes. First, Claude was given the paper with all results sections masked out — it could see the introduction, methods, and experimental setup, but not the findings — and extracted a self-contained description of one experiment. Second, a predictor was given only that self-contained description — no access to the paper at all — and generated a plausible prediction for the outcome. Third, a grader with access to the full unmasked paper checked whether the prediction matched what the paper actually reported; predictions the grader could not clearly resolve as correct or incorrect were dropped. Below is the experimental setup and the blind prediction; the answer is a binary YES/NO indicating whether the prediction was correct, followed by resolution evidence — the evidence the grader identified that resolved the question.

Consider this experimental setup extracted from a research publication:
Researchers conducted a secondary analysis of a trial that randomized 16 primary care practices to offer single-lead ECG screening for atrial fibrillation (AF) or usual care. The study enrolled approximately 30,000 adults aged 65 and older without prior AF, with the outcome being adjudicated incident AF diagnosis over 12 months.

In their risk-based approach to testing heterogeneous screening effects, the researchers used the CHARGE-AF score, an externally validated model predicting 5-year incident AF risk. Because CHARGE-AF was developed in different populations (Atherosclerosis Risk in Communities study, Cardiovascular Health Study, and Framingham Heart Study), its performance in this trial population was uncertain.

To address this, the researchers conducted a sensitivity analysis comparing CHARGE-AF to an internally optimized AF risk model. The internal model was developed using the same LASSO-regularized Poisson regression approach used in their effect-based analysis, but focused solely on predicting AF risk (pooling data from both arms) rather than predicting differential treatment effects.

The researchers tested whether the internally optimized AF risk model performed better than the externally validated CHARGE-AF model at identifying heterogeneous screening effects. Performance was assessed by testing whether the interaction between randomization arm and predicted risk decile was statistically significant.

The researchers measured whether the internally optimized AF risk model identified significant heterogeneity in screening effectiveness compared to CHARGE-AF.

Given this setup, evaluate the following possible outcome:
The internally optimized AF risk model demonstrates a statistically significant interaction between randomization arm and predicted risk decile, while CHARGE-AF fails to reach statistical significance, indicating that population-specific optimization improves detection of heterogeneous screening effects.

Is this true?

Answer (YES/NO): NO